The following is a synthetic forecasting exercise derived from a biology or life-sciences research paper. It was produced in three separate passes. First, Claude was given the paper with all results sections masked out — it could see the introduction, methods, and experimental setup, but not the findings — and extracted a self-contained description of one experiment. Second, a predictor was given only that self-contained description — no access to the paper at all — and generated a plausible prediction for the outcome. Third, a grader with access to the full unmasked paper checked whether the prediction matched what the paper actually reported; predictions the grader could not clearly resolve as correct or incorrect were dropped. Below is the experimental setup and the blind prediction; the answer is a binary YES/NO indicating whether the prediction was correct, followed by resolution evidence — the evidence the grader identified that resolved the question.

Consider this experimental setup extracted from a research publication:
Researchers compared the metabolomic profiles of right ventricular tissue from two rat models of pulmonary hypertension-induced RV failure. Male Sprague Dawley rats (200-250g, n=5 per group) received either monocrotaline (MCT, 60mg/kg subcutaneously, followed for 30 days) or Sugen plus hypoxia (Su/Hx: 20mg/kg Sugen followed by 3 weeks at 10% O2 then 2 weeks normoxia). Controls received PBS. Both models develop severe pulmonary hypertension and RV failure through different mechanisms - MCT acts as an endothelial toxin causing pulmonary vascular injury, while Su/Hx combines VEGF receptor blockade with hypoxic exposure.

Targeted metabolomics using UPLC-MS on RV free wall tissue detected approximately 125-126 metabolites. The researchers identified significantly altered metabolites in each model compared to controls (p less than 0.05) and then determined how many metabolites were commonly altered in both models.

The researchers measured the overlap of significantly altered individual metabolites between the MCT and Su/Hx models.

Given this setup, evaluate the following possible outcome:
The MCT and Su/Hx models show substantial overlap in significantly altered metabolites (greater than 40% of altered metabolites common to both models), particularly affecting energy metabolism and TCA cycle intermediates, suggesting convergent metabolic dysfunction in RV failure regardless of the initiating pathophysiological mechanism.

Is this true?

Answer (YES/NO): NO